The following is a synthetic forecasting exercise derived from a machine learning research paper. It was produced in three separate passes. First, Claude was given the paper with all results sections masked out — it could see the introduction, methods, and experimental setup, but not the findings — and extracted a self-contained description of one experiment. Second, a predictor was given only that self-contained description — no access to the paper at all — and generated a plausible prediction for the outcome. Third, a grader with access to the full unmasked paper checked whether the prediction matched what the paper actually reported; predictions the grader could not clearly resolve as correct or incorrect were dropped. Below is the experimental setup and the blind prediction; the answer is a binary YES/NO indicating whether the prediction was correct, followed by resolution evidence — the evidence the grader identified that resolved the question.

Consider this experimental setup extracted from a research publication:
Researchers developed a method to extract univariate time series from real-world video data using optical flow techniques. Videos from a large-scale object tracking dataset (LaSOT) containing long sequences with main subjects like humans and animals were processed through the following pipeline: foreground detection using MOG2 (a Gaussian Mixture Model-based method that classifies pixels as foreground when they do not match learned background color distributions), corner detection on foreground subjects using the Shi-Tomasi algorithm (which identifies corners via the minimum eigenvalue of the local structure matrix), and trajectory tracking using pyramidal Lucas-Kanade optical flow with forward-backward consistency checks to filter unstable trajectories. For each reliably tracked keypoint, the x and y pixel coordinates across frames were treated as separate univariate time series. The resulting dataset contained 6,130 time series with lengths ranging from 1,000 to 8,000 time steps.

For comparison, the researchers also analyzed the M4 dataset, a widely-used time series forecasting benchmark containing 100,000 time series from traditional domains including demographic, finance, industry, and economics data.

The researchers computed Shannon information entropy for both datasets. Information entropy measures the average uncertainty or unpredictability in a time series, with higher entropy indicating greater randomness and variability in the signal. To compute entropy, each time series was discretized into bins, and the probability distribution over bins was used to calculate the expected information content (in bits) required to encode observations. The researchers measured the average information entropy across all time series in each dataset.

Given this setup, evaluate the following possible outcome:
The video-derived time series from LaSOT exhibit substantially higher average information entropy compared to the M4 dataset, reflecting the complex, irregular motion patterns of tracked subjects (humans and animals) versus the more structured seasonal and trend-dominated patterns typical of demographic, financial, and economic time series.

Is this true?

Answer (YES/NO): NO